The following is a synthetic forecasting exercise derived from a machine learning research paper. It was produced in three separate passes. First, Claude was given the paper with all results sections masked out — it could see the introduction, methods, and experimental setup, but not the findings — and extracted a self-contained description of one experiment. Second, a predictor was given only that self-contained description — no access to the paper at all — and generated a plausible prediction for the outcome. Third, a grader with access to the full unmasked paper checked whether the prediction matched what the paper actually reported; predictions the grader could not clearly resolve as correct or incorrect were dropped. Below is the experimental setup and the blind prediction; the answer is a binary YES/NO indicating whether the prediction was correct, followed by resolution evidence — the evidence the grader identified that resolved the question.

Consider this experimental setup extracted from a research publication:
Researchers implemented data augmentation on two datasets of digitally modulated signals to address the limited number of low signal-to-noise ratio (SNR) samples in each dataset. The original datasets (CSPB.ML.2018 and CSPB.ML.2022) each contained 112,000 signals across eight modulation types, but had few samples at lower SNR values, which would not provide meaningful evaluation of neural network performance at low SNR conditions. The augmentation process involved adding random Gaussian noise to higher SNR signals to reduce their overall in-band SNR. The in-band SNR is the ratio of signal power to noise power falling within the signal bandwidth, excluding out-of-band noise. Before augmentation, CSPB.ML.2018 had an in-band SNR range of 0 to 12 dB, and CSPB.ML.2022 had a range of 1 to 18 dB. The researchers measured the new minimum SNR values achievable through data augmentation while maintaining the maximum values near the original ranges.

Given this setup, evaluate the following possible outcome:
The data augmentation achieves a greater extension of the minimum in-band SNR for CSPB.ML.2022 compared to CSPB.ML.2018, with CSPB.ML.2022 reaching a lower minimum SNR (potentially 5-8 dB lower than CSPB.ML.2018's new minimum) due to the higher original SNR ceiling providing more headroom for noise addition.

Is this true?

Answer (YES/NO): NO